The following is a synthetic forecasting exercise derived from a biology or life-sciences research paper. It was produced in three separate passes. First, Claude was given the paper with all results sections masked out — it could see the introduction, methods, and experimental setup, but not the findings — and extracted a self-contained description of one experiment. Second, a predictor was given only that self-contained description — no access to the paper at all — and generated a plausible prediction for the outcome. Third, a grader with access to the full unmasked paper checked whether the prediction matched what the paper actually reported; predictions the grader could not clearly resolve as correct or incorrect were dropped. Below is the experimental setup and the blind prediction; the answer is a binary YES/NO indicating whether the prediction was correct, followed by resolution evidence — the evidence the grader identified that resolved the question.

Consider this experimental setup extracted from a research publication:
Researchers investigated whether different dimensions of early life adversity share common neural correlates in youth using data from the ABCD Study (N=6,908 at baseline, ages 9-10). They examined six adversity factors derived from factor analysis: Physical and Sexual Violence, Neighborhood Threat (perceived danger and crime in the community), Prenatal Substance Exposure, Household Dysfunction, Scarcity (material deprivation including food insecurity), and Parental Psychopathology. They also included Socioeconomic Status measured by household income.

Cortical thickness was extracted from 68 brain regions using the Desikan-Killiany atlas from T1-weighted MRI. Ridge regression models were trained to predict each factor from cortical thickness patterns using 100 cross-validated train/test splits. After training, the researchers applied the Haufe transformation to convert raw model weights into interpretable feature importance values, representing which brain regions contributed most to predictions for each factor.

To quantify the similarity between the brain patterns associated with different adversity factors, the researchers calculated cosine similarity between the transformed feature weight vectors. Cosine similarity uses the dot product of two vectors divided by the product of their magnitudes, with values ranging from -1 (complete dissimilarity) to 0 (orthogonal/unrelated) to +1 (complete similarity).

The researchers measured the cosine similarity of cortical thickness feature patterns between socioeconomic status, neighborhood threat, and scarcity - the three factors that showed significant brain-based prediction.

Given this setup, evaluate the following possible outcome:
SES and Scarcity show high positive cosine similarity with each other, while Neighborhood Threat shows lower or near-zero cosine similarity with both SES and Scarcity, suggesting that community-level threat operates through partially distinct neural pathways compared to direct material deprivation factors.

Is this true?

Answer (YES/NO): NO